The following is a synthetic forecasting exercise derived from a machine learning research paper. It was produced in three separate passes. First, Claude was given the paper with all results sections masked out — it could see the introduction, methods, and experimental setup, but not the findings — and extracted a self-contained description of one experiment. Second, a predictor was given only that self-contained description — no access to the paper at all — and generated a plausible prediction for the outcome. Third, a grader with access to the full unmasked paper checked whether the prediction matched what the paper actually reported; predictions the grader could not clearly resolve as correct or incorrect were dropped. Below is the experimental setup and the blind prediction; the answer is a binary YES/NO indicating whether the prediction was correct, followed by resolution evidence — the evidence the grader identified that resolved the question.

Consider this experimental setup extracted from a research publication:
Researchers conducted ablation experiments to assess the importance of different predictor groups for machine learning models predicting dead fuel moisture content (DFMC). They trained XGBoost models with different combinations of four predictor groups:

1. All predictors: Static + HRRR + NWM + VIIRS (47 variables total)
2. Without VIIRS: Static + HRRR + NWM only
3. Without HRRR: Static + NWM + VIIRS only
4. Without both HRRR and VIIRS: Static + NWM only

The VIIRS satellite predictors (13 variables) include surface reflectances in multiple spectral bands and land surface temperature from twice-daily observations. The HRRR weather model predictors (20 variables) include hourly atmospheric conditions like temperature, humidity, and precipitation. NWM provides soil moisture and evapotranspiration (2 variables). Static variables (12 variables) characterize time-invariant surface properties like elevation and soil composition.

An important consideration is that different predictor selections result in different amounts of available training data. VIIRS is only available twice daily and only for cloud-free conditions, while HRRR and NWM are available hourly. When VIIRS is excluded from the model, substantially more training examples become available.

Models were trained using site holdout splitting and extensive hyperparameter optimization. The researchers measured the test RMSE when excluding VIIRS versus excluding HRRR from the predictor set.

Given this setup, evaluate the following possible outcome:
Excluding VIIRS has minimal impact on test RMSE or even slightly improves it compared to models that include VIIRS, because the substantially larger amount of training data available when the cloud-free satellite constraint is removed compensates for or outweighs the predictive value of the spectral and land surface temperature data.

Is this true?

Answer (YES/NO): NO